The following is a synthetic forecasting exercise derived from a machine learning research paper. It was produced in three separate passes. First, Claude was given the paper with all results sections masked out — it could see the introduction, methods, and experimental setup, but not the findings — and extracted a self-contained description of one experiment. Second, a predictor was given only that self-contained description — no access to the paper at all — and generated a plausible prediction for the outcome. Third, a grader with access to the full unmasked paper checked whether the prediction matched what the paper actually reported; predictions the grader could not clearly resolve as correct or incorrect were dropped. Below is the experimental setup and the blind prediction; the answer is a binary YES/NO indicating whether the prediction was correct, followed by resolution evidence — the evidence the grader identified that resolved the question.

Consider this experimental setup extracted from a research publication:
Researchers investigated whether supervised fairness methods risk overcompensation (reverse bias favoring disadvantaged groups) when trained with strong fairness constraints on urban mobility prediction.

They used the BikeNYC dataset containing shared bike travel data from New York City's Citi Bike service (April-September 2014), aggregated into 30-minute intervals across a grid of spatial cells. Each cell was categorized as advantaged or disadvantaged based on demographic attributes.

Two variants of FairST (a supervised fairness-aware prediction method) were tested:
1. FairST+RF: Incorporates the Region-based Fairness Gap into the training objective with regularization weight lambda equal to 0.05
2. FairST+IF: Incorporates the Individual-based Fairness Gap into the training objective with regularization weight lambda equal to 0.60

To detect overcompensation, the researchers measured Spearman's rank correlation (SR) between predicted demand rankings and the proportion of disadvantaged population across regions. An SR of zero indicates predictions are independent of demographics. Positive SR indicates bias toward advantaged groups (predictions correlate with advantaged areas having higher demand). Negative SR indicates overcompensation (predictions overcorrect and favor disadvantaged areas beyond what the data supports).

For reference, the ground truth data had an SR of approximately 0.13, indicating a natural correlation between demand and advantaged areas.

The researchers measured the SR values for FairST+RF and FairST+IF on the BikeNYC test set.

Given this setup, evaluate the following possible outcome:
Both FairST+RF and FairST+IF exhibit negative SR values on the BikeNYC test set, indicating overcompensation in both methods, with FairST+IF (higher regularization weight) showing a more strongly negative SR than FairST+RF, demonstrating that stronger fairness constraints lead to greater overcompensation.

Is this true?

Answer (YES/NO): YES